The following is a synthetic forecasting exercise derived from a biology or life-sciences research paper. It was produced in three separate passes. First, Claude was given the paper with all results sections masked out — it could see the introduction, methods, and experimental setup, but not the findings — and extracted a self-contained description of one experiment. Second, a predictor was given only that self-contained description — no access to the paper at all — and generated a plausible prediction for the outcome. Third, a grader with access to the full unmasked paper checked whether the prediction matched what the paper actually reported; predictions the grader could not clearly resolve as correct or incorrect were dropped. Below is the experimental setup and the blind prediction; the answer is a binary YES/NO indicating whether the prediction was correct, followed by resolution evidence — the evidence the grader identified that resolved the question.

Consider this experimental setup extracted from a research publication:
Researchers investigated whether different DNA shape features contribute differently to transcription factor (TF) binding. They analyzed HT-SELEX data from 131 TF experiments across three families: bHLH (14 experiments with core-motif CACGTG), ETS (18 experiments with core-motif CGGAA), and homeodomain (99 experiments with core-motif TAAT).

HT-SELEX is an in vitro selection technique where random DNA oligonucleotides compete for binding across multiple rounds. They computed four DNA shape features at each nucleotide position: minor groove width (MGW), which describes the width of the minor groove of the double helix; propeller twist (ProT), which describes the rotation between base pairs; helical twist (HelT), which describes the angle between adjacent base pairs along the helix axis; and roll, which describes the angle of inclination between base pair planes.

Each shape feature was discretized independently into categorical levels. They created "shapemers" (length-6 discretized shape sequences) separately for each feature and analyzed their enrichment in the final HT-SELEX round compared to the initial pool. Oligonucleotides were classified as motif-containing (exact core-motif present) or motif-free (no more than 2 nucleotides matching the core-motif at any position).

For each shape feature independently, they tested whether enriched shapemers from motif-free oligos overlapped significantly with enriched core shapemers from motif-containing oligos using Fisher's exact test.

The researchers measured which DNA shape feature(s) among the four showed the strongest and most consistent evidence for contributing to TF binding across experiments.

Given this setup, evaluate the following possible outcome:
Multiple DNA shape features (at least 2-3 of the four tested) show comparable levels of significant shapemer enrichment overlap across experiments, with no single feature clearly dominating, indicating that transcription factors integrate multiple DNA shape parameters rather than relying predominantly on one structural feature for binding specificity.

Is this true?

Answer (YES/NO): YES